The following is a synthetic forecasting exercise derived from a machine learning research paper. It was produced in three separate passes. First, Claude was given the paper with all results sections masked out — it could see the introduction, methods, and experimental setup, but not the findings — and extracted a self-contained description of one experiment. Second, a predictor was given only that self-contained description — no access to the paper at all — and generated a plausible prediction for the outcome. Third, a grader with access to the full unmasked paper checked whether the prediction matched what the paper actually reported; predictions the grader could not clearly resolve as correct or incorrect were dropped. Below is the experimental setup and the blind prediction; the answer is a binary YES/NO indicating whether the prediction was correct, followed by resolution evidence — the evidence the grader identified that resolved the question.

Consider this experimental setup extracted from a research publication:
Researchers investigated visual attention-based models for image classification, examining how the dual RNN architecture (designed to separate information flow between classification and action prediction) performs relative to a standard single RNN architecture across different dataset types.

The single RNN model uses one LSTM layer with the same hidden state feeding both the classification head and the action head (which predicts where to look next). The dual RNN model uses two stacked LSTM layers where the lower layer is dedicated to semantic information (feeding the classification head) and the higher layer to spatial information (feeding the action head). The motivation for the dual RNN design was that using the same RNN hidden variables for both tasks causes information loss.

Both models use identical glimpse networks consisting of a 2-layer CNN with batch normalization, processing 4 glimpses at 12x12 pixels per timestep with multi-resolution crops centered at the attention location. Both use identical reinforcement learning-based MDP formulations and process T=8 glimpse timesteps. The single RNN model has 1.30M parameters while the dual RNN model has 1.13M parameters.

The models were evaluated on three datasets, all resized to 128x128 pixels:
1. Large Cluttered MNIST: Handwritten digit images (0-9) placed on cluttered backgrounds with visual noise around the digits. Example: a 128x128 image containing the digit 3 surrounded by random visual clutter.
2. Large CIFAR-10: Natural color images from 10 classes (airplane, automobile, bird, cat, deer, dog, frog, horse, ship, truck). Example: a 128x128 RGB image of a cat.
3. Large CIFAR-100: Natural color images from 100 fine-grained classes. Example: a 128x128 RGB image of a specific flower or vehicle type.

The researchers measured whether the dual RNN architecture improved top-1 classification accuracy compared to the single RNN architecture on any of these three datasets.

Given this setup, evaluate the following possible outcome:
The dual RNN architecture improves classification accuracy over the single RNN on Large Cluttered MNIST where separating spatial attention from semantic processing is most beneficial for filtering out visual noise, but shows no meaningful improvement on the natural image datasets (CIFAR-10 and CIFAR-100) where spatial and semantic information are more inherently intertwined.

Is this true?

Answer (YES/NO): NO